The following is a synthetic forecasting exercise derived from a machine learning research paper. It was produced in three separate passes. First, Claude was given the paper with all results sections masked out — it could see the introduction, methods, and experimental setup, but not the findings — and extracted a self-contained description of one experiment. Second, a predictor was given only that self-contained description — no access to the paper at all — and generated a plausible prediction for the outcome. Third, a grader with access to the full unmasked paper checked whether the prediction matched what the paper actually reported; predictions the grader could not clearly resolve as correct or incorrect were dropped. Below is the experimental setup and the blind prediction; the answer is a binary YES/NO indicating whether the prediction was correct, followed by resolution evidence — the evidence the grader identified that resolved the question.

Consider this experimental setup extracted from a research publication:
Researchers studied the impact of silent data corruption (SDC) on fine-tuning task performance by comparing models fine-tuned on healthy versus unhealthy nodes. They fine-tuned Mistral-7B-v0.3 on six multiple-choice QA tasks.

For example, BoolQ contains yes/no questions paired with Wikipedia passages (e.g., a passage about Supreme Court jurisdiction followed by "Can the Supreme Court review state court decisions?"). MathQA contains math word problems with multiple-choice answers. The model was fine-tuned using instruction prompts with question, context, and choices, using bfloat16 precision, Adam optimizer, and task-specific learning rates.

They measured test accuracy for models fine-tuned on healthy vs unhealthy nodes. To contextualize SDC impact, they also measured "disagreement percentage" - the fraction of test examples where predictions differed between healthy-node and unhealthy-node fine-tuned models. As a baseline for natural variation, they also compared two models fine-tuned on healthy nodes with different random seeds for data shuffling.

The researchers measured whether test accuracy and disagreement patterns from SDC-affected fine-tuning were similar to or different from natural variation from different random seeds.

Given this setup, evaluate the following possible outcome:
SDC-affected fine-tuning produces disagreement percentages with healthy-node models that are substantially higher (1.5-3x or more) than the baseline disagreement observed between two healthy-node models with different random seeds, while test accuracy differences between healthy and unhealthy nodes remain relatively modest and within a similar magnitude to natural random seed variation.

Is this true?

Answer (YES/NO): NO